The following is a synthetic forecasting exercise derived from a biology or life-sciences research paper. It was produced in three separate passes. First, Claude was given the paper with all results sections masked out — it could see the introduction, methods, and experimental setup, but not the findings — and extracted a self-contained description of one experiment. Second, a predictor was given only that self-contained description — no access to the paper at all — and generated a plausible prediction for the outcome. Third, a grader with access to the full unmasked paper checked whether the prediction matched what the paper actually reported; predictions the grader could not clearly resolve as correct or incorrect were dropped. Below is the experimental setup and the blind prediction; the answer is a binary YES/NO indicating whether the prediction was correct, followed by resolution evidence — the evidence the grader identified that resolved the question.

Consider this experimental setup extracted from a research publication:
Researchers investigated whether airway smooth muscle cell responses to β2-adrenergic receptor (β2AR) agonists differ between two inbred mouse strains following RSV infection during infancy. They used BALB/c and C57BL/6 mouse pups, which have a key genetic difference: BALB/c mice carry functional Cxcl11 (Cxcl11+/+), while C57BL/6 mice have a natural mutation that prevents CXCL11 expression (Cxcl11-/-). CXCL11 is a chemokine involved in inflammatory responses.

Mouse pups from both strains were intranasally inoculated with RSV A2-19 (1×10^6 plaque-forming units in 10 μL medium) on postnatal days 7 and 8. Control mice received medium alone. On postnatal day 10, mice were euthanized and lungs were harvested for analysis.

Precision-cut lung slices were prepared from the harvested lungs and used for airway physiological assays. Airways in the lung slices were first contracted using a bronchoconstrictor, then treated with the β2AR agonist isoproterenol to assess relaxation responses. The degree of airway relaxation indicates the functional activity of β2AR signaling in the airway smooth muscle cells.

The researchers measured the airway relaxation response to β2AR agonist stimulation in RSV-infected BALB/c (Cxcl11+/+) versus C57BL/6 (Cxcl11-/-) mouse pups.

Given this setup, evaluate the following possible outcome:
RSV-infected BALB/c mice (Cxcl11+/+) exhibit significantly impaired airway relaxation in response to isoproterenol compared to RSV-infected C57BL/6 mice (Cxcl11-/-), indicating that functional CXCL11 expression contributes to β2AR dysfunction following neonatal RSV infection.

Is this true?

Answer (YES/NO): YES